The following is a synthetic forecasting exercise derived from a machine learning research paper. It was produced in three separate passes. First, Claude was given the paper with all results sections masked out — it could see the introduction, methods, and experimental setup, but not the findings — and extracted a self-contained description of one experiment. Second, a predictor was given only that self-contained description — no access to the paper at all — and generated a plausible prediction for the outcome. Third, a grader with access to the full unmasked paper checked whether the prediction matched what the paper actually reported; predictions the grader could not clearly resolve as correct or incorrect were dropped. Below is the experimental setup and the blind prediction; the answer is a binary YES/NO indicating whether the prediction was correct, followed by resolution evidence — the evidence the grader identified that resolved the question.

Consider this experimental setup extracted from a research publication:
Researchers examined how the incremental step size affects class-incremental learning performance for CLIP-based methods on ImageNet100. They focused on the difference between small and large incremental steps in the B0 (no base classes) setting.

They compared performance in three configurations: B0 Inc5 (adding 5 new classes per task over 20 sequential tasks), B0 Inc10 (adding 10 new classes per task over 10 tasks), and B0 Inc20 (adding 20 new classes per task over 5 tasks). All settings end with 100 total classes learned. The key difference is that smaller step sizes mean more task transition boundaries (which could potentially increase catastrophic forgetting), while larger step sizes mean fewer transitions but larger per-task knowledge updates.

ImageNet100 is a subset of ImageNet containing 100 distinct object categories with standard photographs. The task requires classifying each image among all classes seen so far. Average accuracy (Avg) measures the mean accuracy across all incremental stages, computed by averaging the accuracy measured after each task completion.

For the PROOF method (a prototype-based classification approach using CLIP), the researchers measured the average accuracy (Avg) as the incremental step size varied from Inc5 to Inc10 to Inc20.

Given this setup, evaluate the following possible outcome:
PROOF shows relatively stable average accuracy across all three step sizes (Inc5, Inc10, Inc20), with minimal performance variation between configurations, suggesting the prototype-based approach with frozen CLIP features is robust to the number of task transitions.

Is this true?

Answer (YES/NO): NO